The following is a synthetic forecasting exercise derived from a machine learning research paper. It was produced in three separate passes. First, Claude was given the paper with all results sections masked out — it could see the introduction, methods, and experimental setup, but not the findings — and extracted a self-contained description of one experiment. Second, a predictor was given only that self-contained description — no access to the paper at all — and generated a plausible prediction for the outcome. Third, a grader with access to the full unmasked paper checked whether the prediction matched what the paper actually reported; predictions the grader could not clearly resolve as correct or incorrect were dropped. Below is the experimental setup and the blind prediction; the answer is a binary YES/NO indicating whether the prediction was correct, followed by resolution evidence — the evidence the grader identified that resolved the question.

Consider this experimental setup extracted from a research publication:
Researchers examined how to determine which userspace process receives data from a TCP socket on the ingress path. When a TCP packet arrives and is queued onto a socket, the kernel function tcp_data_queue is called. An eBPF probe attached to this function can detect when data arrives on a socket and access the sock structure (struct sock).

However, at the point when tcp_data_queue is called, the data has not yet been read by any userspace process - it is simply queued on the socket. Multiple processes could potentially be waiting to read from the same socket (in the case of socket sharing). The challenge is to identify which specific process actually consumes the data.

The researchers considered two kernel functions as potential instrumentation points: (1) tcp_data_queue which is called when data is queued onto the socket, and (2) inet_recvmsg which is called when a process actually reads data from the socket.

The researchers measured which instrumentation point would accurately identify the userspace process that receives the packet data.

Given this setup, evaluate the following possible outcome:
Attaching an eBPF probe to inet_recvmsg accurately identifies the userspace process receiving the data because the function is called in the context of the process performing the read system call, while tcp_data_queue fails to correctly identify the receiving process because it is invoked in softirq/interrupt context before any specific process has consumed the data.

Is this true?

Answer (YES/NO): YES